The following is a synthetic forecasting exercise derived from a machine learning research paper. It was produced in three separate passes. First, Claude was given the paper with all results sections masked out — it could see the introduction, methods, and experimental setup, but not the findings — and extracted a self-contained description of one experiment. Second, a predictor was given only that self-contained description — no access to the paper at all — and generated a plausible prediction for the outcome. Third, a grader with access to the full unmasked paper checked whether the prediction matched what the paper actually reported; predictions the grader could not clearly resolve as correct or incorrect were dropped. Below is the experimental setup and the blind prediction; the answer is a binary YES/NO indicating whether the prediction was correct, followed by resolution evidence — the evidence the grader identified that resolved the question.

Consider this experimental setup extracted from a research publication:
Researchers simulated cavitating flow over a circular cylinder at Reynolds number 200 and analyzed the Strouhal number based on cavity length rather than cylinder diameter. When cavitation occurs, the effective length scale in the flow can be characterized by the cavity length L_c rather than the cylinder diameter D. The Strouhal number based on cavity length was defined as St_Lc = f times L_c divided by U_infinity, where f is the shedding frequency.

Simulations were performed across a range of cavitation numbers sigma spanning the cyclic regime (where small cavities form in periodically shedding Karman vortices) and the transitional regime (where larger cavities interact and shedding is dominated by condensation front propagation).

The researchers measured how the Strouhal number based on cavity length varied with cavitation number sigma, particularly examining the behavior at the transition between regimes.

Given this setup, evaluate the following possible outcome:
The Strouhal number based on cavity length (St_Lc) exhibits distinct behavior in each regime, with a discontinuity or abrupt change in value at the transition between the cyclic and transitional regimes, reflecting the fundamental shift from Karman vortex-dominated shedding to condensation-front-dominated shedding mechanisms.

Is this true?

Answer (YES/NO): YES